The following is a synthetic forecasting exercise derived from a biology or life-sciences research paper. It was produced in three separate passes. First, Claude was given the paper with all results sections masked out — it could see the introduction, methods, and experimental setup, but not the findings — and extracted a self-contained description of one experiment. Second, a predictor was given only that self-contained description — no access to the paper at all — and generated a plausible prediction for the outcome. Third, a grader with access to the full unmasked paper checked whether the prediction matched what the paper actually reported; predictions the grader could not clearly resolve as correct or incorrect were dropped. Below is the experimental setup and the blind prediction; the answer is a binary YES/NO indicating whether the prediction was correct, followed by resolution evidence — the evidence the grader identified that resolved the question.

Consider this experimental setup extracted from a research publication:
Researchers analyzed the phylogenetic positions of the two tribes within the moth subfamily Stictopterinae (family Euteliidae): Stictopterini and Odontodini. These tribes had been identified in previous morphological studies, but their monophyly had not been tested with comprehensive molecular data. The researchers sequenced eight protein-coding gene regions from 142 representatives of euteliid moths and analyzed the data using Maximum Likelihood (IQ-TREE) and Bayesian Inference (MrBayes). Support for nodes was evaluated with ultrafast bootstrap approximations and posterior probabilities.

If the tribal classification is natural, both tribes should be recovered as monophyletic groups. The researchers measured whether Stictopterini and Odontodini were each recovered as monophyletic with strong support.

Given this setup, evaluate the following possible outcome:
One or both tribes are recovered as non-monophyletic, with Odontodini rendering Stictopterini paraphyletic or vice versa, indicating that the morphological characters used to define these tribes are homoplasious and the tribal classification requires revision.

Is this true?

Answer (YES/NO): NO